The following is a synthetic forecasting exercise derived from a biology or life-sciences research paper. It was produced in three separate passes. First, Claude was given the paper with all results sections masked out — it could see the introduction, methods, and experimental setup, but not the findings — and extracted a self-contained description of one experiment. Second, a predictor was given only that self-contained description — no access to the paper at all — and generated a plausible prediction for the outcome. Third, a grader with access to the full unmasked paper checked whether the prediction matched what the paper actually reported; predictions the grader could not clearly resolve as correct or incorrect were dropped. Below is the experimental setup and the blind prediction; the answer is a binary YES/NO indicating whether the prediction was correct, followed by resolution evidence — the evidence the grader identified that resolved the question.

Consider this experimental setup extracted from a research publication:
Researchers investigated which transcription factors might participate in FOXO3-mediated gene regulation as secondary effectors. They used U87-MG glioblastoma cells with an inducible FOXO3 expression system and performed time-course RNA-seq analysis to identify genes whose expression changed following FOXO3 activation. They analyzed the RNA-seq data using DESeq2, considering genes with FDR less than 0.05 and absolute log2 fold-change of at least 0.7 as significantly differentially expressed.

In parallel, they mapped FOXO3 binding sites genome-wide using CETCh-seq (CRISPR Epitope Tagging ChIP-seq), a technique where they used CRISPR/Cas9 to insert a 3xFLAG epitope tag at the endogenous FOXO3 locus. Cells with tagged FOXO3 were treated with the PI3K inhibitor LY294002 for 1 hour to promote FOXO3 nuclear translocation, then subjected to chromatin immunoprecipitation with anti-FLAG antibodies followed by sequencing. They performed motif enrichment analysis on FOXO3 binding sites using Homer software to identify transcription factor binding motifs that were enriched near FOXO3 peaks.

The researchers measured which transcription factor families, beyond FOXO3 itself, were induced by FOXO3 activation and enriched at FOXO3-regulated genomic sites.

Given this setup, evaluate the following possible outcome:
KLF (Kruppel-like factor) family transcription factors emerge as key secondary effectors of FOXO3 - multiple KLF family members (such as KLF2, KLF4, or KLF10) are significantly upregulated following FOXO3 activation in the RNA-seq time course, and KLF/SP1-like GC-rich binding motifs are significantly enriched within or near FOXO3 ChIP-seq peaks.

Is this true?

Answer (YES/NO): NO